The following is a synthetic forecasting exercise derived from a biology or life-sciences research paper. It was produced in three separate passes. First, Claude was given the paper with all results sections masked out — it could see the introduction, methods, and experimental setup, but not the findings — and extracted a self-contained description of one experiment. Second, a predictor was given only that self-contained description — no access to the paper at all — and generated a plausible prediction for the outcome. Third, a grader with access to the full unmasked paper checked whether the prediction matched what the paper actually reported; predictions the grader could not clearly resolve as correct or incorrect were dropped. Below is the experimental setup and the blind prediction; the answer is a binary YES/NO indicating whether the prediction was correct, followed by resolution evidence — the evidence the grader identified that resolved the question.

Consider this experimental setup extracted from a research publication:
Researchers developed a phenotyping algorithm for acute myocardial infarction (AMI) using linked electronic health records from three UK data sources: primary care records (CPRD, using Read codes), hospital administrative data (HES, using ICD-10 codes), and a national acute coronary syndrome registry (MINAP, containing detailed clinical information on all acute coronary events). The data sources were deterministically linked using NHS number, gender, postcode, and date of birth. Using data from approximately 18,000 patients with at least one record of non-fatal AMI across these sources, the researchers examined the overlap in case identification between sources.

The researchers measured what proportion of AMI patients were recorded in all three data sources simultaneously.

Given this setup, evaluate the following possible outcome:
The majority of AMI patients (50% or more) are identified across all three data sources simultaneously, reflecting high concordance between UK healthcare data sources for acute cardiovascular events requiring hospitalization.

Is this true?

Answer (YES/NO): NO